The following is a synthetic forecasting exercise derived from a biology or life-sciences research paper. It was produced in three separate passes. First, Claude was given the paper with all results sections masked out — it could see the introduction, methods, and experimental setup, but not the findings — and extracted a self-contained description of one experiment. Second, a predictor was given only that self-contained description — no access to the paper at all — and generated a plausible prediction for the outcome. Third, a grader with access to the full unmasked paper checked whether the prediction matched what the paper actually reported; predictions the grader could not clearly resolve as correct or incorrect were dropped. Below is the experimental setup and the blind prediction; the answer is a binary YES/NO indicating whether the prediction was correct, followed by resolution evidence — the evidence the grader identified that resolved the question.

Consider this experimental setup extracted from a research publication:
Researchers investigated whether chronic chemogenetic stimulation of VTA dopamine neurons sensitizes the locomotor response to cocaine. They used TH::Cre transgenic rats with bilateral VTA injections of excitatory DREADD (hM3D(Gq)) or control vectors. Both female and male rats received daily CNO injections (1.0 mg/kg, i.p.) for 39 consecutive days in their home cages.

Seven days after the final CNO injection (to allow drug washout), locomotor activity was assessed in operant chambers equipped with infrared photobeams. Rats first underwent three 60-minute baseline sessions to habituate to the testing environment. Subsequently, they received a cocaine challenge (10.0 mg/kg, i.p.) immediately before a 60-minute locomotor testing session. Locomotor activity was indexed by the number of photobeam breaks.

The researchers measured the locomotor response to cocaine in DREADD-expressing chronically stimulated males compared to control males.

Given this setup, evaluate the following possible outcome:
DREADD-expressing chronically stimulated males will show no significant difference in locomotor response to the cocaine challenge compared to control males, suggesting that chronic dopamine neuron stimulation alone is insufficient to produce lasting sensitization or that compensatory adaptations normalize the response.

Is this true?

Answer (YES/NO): NO